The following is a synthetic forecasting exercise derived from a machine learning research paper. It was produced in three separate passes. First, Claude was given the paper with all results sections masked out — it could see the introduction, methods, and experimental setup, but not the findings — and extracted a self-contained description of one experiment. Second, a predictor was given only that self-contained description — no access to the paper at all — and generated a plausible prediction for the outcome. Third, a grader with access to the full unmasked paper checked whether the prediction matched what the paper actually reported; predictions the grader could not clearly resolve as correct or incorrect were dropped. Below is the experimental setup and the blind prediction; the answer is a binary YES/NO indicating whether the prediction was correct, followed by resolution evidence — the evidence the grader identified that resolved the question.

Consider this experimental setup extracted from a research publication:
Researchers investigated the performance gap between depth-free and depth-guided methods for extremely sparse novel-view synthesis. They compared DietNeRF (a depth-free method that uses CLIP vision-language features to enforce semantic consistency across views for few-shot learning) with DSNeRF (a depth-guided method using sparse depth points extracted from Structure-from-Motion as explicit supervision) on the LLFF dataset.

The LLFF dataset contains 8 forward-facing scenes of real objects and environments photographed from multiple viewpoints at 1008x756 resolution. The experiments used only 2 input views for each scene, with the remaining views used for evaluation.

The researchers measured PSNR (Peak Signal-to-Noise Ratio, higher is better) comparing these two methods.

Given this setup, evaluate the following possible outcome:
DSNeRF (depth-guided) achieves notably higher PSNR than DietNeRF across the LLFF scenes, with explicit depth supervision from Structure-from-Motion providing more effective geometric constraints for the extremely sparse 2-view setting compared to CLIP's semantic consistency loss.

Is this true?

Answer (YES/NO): YES